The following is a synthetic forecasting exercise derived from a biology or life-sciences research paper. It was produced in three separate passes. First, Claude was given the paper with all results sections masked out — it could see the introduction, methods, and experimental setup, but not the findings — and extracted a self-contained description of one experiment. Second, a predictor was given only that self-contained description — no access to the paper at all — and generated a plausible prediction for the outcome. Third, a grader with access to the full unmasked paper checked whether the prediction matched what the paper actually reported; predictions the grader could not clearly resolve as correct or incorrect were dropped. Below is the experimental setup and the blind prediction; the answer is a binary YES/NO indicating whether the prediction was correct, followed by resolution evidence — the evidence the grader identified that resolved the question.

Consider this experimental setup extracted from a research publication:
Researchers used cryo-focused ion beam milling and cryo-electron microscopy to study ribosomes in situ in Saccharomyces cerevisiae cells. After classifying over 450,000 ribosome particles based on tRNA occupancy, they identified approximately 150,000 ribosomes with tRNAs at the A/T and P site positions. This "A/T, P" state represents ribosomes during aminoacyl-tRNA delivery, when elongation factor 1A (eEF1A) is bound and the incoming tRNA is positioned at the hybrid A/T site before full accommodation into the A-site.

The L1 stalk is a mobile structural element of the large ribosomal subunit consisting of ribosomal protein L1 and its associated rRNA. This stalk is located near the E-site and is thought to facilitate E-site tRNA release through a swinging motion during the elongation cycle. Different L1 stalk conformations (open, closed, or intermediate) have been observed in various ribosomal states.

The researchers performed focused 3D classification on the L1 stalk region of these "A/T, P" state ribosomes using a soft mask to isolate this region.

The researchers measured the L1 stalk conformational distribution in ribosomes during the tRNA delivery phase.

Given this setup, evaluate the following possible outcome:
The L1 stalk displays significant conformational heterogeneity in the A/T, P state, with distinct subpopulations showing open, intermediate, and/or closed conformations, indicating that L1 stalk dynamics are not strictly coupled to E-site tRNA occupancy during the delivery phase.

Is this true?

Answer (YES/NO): YES